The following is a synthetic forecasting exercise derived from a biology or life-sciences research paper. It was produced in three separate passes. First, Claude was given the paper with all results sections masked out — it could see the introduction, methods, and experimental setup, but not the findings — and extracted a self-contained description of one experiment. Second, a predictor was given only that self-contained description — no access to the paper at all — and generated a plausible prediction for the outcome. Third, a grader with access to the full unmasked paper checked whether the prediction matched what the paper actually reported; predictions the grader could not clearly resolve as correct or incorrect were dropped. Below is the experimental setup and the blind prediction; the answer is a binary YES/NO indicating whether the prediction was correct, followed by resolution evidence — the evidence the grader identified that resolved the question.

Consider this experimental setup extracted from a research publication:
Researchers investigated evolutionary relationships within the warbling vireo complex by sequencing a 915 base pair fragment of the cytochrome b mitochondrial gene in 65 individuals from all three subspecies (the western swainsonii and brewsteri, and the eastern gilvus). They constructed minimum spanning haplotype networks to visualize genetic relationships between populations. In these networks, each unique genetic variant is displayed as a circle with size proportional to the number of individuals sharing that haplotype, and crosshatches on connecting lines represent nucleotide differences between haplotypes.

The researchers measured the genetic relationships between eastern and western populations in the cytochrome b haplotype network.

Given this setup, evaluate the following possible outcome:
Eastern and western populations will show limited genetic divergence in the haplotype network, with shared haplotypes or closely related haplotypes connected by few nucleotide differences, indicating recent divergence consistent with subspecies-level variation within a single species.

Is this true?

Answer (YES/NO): NO